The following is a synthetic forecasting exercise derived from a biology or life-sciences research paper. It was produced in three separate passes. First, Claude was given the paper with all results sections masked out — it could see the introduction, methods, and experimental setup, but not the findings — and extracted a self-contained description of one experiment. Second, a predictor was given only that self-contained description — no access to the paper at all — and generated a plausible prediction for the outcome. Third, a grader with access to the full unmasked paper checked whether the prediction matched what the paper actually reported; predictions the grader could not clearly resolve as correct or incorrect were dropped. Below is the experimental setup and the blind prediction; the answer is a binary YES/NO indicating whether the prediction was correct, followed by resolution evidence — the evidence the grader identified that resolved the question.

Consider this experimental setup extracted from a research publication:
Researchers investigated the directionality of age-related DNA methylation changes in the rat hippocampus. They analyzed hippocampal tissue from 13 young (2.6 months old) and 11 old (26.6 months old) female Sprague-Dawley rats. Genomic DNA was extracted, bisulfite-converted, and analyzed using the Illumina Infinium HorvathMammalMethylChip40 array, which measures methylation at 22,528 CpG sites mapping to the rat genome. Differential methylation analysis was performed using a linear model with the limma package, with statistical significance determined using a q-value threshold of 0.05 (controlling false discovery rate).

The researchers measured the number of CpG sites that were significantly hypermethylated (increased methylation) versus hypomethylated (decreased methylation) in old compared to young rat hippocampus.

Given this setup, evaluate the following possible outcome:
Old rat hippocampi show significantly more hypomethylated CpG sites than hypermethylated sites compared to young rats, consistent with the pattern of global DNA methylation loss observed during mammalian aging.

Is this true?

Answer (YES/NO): YES